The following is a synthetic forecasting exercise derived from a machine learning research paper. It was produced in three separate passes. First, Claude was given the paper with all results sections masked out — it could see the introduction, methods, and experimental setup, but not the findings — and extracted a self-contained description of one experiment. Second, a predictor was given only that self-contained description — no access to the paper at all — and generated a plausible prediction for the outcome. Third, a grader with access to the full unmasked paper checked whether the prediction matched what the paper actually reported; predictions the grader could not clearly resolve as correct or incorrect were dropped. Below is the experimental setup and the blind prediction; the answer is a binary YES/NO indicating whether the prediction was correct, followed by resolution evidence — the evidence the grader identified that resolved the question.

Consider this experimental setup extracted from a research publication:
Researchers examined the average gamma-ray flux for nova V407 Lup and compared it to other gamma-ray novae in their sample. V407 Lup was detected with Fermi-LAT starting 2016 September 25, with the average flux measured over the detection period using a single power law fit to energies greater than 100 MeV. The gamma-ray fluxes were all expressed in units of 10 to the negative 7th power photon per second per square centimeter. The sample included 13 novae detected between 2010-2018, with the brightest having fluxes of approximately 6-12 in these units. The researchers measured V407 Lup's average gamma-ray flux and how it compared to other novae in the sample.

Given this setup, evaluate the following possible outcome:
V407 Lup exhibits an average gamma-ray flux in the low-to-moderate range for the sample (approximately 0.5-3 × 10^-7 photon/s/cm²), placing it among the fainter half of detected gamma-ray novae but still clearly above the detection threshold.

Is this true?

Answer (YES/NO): YES